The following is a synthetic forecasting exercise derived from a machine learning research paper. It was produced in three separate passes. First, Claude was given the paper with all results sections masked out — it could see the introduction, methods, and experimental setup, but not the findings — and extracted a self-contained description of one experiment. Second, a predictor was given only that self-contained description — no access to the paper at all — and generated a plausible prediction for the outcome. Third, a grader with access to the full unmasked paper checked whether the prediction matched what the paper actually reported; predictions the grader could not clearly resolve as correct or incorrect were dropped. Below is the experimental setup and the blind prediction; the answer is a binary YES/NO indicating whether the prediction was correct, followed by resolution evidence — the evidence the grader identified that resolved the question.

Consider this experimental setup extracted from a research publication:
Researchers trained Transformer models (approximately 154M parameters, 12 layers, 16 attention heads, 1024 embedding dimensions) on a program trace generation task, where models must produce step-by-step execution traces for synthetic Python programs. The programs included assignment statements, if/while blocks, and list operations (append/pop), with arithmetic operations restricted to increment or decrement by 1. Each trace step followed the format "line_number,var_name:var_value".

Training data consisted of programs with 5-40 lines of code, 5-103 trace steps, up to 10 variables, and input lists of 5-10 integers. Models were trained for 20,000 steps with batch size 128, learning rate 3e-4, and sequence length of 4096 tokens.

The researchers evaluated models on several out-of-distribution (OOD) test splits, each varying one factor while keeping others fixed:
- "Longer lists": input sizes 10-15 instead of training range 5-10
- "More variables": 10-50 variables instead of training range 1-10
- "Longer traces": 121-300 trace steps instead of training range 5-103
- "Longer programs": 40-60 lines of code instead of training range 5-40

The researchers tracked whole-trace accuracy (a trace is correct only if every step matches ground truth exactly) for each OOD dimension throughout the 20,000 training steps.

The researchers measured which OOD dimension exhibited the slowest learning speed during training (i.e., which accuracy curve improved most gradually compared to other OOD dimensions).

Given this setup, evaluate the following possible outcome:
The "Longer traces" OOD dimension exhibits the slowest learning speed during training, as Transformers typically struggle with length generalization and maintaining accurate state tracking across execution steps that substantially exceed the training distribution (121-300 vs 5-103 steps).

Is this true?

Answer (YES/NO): NO